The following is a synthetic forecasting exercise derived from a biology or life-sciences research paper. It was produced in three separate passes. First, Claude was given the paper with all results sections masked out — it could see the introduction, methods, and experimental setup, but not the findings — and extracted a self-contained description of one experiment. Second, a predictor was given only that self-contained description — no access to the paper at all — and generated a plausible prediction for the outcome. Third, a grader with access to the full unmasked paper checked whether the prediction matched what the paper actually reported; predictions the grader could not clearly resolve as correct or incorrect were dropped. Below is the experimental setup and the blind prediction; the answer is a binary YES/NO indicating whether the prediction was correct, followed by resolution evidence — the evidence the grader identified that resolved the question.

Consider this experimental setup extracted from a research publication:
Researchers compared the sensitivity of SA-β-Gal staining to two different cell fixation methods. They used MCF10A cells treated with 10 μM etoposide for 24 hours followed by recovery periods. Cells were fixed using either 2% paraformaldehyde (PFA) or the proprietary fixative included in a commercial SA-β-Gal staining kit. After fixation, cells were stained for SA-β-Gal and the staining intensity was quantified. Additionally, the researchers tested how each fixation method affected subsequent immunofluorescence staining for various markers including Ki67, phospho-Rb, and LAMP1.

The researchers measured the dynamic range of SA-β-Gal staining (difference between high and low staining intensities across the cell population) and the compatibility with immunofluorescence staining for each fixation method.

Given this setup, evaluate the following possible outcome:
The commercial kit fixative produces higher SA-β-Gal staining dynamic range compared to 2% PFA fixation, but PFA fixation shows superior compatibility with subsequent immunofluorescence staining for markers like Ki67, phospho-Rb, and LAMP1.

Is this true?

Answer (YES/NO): NO